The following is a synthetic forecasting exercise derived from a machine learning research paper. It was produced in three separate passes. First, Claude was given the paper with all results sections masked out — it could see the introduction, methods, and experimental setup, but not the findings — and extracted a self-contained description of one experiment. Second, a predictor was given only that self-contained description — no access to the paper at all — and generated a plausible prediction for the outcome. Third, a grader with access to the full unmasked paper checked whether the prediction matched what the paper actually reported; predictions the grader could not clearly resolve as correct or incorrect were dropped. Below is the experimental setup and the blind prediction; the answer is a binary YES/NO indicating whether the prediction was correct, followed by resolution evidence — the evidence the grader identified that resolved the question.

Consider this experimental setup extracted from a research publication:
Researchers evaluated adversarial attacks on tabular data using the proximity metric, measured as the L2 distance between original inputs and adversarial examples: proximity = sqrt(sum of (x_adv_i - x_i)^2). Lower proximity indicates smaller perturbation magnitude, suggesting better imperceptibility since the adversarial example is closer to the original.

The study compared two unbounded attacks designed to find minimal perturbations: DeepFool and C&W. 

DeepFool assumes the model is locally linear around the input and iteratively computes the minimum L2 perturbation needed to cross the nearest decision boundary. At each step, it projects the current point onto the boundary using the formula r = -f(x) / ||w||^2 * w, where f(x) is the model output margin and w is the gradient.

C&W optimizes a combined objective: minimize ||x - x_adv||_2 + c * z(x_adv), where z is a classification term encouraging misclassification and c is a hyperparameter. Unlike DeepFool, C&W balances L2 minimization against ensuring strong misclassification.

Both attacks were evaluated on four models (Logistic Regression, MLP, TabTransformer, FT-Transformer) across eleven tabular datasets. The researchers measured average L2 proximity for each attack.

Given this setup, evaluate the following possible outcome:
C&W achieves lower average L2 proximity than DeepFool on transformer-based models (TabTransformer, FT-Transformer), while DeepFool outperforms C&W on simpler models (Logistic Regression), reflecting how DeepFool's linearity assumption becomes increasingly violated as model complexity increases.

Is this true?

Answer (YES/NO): NO